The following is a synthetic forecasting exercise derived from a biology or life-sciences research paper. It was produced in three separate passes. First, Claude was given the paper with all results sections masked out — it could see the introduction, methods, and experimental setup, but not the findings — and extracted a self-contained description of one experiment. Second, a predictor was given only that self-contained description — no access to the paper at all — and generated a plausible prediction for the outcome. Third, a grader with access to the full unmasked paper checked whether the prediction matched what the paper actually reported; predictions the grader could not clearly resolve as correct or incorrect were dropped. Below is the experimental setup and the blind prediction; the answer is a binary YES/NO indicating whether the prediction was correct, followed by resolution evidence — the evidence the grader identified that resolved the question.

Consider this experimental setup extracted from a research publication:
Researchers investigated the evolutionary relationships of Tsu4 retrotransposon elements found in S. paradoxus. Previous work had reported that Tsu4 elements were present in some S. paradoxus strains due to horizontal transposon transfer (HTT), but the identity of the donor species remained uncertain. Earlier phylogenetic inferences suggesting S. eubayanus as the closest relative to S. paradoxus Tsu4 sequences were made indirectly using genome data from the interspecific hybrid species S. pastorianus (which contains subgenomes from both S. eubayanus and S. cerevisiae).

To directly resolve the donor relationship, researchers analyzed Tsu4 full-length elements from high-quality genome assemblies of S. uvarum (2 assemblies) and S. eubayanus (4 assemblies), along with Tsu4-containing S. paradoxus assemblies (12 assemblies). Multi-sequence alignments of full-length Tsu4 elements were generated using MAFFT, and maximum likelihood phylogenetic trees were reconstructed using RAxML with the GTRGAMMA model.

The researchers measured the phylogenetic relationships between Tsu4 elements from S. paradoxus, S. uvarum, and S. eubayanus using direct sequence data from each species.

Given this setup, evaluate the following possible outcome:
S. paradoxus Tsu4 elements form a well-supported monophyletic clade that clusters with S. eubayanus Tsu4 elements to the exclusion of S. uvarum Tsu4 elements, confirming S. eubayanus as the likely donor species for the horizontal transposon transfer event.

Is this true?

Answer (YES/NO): NO